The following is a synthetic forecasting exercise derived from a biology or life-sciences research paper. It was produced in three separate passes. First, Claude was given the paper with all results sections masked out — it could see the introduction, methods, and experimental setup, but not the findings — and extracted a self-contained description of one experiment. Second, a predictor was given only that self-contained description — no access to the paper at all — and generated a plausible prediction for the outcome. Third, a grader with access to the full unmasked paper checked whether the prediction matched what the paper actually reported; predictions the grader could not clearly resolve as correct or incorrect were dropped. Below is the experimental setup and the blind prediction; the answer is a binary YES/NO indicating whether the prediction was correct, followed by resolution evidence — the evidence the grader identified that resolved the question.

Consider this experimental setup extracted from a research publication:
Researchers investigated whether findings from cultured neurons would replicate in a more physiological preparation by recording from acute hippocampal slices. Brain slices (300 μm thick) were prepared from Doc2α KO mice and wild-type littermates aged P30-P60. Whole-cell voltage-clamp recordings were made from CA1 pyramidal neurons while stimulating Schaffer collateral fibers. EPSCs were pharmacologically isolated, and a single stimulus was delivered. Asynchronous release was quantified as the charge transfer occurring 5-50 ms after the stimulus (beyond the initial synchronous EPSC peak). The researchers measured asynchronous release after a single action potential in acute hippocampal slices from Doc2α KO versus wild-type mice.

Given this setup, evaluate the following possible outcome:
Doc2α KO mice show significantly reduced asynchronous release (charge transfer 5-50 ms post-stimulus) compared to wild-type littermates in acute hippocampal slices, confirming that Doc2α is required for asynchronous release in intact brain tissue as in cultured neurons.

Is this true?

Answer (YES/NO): YES